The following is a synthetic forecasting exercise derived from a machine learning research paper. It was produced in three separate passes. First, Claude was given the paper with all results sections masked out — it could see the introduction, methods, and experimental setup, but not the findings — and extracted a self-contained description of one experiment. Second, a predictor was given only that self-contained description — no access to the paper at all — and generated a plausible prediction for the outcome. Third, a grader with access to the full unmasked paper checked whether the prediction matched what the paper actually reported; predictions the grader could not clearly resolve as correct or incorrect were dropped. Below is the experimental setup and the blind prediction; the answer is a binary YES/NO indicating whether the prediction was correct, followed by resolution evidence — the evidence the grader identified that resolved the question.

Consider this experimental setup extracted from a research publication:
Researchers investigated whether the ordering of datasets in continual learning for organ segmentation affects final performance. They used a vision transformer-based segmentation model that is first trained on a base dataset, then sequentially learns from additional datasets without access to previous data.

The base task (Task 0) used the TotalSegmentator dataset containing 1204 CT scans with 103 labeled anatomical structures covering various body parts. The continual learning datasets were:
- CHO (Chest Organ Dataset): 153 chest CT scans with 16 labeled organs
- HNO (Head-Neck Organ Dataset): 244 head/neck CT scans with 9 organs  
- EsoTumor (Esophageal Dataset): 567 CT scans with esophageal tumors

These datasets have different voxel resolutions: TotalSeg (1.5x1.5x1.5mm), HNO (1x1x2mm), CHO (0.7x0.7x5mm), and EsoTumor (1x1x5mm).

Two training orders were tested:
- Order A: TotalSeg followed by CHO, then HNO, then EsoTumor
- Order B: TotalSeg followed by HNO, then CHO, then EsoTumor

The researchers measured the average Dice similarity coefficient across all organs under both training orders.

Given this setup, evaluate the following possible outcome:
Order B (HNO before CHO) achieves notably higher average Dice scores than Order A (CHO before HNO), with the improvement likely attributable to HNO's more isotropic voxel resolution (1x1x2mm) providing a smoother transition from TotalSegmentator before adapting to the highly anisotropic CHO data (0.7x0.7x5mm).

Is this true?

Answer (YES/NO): NO